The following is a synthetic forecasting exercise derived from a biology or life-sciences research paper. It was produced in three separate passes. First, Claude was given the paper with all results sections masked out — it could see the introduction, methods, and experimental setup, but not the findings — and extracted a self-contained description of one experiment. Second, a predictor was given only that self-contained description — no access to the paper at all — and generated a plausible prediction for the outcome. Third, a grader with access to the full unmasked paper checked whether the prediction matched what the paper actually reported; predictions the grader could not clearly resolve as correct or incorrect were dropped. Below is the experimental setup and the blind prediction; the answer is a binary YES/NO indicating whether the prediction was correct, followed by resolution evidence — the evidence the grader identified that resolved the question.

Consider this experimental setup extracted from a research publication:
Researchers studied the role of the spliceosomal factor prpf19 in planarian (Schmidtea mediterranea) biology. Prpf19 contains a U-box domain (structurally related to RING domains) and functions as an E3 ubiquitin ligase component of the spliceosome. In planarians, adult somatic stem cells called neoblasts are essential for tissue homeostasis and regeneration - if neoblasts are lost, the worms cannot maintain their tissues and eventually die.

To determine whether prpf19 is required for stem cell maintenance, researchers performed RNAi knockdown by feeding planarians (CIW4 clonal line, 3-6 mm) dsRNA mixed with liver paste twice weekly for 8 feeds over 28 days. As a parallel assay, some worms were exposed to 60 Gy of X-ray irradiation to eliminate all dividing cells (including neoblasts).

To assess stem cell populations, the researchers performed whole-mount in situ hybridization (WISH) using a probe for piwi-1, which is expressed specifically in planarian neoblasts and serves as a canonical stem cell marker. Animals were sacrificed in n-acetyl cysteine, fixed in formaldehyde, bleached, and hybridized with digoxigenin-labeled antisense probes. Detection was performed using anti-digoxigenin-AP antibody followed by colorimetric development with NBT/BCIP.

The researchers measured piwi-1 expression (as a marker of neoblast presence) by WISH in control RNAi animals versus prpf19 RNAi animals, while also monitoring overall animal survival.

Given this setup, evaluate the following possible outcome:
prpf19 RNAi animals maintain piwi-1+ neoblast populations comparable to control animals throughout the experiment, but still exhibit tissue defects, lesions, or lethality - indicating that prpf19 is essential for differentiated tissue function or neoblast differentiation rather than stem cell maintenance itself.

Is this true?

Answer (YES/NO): YES